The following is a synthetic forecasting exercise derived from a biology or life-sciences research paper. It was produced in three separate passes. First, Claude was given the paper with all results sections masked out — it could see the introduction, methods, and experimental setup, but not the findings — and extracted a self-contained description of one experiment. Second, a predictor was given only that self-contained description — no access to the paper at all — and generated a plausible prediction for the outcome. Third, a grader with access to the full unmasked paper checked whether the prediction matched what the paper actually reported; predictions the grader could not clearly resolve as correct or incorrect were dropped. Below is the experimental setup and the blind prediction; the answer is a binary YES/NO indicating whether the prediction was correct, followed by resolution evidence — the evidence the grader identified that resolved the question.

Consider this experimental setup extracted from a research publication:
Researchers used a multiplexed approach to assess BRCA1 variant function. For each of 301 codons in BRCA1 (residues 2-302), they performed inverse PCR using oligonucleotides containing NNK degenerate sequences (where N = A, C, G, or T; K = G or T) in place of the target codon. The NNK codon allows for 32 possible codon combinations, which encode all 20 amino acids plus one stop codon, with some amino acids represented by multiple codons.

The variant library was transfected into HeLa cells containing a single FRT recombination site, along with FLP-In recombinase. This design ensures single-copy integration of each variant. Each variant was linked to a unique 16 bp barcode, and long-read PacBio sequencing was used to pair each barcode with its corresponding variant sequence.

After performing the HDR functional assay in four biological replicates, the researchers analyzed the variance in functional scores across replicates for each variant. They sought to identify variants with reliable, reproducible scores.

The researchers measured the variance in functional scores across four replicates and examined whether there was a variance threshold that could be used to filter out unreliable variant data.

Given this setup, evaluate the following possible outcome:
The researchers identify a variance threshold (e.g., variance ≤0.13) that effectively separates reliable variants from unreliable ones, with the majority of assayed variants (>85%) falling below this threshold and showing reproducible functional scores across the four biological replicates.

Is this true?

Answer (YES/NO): NO